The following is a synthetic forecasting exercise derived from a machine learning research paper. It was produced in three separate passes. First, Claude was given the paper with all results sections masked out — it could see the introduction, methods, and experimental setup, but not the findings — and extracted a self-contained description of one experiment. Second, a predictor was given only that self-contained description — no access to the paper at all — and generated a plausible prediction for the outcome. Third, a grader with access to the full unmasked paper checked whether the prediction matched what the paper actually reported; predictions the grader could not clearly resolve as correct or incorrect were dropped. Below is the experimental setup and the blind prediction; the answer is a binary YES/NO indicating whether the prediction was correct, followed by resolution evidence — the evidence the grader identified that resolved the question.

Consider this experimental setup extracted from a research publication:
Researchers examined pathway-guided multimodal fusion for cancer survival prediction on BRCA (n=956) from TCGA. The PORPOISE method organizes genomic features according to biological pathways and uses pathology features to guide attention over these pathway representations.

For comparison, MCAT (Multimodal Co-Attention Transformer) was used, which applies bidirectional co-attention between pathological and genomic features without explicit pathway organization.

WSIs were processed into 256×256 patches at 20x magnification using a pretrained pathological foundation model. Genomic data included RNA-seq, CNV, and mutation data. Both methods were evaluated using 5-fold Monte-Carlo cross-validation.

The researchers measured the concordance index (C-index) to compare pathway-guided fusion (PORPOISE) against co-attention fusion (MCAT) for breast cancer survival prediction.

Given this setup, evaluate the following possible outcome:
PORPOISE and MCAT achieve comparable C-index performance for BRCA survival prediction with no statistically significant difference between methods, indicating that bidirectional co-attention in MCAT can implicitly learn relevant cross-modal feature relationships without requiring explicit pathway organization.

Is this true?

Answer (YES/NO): NO